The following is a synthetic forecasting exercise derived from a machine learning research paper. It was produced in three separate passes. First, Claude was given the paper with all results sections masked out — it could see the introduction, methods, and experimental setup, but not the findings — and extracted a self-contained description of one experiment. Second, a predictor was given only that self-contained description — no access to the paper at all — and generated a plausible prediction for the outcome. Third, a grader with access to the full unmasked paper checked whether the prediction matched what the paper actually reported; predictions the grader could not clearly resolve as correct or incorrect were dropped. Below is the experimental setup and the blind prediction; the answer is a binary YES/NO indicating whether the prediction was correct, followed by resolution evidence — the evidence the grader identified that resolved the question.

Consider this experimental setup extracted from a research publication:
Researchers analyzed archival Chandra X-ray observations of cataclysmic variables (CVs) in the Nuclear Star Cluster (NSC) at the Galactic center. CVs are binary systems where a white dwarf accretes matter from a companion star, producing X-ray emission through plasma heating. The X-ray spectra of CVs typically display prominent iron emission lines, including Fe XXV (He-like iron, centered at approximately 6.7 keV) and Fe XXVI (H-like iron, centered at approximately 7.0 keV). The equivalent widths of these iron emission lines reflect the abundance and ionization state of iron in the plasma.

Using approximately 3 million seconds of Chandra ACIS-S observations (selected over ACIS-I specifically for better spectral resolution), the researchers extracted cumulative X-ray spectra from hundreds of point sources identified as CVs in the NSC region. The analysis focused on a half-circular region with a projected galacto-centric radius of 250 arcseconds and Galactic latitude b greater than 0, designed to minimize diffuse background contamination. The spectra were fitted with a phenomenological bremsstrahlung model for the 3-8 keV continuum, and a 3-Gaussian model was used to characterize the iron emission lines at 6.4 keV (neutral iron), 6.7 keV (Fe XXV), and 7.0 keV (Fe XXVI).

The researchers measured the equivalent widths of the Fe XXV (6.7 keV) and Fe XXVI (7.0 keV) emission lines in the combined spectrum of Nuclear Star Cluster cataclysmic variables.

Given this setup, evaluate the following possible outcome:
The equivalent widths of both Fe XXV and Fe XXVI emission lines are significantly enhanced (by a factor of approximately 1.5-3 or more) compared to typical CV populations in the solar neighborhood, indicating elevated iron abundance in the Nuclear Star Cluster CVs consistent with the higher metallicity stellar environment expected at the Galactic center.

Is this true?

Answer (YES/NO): YES